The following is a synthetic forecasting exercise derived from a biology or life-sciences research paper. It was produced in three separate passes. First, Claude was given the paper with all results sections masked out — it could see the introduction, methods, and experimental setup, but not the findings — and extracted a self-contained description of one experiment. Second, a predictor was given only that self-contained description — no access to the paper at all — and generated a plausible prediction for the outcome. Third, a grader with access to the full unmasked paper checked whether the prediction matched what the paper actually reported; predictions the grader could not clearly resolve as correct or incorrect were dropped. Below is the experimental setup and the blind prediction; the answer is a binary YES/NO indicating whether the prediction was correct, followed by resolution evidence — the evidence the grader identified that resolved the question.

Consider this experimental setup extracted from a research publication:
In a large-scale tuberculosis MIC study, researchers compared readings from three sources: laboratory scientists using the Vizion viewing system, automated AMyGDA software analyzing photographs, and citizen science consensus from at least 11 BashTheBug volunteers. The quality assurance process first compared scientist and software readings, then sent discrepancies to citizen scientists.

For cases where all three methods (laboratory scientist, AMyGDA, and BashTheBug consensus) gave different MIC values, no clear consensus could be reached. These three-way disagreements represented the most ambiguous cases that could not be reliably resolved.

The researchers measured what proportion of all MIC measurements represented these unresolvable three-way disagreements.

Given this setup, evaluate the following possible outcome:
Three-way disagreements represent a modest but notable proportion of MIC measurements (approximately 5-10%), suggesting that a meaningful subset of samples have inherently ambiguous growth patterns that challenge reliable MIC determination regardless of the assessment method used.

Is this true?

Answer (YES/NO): NO